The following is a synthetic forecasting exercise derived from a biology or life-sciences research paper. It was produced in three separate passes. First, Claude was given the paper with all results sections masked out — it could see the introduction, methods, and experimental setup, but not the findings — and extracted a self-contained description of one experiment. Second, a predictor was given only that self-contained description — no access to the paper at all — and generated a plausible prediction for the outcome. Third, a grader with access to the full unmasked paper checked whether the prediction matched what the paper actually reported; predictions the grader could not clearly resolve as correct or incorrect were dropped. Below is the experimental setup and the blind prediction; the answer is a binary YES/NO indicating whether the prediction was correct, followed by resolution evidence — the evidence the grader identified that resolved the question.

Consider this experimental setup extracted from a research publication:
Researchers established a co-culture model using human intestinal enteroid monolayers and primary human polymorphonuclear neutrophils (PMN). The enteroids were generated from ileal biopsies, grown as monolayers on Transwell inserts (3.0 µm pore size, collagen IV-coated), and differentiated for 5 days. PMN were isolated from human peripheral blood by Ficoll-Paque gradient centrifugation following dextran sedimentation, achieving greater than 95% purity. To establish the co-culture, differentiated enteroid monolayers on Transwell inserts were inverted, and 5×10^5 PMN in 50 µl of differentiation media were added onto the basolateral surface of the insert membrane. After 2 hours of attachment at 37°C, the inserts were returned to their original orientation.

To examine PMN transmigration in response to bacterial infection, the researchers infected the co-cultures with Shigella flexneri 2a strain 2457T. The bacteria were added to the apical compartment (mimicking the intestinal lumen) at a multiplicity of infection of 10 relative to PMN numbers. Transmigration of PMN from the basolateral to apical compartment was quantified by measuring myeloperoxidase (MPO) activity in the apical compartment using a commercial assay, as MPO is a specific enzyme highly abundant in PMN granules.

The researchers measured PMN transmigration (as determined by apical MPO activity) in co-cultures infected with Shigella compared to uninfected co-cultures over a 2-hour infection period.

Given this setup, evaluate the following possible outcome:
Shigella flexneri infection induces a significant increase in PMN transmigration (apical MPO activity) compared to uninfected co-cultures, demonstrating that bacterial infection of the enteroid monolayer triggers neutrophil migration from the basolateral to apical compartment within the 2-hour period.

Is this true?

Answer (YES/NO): YES